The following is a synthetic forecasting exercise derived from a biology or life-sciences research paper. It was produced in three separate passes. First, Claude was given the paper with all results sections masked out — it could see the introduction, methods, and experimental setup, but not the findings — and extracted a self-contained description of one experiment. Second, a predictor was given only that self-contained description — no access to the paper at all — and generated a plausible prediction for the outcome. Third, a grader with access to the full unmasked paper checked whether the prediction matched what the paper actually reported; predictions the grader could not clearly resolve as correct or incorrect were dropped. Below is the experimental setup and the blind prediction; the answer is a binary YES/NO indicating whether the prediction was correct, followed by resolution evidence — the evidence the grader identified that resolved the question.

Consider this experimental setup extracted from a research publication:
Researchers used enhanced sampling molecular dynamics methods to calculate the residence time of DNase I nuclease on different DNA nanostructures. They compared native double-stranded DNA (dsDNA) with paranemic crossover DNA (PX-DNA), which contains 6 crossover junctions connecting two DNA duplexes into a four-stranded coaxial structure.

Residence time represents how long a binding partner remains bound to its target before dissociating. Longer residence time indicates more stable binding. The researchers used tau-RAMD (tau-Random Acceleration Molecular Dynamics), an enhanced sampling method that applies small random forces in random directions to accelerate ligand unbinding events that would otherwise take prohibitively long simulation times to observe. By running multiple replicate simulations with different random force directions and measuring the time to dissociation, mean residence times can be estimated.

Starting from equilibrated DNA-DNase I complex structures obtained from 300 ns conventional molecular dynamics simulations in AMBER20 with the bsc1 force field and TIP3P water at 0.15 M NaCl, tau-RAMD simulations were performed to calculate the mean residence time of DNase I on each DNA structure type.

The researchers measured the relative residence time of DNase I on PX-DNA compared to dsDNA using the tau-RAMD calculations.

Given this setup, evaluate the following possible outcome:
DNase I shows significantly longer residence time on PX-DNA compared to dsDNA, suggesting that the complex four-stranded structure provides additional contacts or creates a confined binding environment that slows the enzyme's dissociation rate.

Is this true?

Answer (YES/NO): NO